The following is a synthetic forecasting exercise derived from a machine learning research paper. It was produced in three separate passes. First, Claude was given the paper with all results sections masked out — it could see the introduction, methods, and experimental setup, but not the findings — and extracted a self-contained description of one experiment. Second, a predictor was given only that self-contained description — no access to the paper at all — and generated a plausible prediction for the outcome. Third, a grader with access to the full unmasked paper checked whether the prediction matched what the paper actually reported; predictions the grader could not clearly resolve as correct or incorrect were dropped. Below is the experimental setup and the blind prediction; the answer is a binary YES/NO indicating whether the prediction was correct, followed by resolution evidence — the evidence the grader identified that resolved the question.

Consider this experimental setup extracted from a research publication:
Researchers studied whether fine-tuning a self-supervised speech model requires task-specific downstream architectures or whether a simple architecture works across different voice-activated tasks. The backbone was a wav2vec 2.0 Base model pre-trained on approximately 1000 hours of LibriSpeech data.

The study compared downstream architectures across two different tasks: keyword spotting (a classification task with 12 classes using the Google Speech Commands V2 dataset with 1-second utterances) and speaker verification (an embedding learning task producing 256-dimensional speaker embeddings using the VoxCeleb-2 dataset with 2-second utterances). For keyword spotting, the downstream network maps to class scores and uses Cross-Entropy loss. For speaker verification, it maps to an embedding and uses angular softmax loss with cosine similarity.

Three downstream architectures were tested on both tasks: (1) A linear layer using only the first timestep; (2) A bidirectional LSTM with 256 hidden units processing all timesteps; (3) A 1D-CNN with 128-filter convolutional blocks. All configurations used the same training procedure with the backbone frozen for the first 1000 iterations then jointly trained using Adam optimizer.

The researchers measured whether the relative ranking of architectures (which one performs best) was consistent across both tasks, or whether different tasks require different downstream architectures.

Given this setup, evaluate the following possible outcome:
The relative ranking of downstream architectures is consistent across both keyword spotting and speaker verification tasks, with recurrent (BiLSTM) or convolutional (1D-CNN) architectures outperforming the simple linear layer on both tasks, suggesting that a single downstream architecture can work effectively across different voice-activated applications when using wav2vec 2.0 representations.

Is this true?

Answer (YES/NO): NO